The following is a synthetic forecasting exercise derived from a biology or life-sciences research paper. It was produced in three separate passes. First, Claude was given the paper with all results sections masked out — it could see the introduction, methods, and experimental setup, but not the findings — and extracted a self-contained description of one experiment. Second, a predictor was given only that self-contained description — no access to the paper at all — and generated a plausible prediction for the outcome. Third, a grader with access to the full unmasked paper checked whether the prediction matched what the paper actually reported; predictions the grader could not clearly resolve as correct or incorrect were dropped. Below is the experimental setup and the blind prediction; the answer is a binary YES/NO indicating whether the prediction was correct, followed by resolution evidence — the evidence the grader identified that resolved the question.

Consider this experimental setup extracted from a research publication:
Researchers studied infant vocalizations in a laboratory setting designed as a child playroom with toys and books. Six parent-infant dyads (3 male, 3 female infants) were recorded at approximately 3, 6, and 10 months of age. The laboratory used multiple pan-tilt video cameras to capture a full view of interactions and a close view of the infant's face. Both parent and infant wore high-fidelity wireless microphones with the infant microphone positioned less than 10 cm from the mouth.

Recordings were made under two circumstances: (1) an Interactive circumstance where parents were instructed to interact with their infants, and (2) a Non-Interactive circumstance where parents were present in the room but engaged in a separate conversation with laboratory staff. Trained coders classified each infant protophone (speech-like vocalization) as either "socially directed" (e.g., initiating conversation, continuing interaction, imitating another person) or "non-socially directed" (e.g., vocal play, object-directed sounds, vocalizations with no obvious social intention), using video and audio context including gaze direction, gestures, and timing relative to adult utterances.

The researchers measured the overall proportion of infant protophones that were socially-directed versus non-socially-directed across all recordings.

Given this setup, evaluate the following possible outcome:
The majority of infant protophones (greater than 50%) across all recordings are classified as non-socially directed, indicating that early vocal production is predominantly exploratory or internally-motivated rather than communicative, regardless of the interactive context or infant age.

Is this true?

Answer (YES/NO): YES